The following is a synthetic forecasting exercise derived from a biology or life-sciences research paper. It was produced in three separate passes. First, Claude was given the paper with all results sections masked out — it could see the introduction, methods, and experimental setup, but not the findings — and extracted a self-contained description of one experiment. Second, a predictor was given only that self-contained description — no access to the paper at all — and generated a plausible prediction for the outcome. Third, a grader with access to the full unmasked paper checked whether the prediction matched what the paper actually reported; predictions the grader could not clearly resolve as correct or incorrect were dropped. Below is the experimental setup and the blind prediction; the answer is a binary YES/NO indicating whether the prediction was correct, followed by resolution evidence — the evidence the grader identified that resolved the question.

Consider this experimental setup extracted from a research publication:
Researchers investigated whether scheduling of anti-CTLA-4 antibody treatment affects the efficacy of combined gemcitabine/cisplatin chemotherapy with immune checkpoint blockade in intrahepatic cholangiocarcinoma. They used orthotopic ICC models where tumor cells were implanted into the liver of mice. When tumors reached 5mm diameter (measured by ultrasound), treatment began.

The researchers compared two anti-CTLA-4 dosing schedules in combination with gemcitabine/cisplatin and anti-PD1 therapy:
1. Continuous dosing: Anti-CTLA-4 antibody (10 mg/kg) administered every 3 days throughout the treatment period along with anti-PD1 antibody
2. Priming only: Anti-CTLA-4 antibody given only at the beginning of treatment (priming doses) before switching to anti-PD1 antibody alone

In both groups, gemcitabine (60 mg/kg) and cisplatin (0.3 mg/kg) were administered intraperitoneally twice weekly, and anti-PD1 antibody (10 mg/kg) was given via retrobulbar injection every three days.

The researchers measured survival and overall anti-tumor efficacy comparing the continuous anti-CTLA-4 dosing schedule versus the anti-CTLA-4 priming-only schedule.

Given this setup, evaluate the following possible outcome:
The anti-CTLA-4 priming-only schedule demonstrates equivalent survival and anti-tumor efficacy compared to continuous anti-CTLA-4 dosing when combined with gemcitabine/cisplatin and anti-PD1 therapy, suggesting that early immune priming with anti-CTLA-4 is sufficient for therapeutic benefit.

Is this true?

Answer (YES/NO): YES